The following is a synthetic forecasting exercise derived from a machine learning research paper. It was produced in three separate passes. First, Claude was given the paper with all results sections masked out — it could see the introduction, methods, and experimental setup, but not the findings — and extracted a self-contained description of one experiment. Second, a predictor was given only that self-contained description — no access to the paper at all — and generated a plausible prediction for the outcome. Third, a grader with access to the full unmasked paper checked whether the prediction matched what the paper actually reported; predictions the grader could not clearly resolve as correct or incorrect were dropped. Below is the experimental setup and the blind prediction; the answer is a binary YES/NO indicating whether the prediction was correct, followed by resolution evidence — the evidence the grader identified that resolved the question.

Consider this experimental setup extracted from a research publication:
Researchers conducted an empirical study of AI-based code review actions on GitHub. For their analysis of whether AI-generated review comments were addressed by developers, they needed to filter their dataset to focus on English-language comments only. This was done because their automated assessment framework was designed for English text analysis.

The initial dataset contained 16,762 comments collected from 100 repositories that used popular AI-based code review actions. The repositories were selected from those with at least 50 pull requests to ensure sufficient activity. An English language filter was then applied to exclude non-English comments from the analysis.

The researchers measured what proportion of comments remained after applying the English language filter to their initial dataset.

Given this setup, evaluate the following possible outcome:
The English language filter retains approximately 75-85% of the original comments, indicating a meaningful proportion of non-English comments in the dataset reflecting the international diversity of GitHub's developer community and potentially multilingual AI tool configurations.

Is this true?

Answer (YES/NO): NO